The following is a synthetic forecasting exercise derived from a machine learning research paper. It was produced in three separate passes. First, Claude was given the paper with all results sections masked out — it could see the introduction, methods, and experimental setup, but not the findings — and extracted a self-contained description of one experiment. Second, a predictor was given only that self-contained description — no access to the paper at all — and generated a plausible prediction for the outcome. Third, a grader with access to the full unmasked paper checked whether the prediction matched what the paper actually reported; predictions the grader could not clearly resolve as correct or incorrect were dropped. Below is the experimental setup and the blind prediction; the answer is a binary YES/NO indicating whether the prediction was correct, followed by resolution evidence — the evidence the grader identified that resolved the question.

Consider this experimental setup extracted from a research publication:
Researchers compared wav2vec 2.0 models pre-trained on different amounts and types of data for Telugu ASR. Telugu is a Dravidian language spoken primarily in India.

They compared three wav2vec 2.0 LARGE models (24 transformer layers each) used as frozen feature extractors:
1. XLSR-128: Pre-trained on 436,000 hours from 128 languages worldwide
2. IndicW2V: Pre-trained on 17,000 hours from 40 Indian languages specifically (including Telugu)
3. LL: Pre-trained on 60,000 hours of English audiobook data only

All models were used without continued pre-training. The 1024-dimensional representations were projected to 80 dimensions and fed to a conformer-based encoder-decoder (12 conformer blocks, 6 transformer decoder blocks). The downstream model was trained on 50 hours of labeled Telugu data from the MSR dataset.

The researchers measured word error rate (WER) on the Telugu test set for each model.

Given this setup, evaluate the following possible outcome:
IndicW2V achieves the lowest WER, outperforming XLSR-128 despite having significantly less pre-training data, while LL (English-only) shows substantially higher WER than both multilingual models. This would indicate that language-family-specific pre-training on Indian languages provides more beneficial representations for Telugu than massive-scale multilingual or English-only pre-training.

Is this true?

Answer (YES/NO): NO